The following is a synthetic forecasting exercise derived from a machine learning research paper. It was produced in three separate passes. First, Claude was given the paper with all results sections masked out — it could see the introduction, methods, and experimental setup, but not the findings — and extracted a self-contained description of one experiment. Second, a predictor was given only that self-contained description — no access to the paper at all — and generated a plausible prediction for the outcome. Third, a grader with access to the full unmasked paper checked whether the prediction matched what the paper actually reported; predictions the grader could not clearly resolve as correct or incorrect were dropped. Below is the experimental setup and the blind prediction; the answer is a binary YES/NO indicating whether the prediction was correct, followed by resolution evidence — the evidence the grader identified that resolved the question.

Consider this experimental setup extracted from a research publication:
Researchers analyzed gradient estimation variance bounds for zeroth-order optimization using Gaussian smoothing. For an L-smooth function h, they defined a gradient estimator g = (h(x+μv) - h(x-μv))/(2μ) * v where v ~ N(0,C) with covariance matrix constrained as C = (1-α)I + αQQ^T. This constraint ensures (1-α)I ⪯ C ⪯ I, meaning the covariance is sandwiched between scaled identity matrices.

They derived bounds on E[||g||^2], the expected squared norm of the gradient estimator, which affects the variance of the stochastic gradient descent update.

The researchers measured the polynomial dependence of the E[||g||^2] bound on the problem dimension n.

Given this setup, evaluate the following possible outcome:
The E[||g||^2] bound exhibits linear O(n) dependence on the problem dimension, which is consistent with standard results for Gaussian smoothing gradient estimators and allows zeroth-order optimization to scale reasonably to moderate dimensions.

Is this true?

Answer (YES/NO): NO